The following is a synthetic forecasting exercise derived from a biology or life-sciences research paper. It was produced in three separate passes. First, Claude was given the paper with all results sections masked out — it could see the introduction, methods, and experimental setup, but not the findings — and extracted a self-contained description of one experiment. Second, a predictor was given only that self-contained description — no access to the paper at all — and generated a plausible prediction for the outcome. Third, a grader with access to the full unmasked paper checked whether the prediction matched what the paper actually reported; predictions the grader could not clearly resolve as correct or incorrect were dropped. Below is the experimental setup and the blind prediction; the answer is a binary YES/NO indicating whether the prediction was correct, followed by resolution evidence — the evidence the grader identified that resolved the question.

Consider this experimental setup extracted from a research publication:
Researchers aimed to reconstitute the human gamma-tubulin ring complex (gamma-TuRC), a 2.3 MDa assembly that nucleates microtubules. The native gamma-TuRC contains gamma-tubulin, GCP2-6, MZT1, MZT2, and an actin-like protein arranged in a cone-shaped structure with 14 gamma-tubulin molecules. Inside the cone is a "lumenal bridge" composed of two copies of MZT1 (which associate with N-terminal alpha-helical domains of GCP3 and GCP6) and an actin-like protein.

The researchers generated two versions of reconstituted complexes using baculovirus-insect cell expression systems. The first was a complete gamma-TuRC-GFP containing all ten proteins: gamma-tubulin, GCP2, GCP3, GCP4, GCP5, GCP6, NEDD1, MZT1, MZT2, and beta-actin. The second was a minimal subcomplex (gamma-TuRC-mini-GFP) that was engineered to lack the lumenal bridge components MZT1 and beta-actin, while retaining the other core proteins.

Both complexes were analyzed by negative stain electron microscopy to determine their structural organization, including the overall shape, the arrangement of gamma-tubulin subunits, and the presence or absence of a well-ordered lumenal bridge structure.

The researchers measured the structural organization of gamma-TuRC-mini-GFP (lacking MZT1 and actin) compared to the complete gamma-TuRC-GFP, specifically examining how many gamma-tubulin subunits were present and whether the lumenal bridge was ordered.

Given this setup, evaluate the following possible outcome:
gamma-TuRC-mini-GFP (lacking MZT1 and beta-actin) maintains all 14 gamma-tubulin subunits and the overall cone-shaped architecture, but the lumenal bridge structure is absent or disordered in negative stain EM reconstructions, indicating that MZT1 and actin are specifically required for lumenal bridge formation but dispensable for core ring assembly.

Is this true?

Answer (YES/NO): NO